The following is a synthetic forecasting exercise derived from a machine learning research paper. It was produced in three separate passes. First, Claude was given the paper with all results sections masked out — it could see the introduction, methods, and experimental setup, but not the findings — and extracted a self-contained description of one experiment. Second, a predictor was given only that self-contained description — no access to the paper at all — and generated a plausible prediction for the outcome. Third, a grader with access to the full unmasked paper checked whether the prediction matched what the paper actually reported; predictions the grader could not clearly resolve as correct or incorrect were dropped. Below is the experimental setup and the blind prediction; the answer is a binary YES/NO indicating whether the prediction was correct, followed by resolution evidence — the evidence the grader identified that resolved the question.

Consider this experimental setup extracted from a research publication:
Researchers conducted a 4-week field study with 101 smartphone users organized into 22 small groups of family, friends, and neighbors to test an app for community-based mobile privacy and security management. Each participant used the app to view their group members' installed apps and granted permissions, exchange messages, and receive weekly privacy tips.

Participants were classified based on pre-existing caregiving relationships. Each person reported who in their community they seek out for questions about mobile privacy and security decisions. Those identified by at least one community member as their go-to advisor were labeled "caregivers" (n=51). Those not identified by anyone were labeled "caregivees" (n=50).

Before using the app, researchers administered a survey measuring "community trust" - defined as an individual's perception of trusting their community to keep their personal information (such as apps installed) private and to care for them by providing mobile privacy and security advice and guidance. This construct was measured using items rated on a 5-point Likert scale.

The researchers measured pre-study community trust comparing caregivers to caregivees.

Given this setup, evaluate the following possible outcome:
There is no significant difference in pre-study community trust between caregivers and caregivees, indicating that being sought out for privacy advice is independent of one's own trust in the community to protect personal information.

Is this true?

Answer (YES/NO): NO